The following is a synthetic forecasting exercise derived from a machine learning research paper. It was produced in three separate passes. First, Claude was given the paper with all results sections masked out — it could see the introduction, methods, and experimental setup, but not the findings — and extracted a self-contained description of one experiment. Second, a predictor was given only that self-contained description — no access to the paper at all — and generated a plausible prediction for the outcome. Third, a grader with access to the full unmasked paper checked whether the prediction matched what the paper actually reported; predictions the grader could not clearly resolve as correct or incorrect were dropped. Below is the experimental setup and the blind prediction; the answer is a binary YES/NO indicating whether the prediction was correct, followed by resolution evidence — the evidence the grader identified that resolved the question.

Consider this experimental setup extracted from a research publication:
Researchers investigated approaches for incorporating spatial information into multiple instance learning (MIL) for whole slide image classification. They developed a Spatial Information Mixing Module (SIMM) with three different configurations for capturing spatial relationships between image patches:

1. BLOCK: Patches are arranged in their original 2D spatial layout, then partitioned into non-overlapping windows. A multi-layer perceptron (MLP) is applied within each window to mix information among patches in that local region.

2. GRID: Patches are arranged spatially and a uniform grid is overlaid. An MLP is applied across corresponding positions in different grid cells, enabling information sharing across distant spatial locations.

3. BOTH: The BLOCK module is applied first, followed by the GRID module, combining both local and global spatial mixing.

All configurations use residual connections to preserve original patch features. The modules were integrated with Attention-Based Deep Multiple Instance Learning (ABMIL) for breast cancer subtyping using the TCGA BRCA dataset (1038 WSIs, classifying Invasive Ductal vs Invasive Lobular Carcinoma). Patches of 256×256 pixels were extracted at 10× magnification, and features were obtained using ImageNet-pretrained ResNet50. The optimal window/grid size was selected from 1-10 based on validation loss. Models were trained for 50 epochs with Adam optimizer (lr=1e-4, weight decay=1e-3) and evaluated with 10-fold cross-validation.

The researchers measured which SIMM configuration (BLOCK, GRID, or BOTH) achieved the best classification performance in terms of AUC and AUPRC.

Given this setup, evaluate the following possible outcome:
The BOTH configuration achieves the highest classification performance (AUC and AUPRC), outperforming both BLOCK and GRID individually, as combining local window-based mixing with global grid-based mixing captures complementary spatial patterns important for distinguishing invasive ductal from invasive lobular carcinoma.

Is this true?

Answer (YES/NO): NO